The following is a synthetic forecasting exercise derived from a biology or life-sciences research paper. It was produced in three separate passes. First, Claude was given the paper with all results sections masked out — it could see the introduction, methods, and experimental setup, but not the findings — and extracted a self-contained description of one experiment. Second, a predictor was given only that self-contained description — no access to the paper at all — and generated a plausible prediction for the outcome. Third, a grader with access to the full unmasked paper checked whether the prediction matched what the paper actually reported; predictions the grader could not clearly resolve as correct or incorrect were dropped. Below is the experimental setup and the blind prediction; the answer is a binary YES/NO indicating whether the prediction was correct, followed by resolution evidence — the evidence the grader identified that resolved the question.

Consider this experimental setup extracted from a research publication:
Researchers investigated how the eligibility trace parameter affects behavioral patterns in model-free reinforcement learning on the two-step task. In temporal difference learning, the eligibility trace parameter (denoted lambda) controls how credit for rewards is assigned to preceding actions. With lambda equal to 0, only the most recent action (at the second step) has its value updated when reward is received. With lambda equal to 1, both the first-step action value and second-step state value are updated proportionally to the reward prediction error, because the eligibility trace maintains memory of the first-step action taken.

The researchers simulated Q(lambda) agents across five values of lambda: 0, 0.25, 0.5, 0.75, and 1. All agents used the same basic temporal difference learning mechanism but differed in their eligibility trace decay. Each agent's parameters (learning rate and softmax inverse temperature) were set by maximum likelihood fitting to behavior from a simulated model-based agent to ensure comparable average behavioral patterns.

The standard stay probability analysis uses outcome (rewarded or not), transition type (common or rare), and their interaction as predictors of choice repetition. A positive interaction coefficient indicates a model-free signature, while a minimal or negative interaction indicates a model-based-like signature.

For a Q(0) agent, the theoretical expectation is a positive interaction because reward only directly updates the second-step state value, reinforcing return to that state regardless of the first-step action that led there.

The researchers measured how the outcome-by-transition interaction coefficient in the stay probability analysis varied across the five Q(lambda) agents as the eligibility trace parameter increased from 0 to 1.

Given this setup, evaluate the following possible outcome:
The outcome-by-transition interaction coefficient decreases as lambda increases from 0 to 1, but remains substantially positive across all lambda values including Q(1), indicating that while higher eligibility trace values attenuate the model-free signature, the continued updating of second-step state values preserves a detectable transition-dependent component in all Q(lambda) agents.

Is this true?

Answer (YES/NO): NO